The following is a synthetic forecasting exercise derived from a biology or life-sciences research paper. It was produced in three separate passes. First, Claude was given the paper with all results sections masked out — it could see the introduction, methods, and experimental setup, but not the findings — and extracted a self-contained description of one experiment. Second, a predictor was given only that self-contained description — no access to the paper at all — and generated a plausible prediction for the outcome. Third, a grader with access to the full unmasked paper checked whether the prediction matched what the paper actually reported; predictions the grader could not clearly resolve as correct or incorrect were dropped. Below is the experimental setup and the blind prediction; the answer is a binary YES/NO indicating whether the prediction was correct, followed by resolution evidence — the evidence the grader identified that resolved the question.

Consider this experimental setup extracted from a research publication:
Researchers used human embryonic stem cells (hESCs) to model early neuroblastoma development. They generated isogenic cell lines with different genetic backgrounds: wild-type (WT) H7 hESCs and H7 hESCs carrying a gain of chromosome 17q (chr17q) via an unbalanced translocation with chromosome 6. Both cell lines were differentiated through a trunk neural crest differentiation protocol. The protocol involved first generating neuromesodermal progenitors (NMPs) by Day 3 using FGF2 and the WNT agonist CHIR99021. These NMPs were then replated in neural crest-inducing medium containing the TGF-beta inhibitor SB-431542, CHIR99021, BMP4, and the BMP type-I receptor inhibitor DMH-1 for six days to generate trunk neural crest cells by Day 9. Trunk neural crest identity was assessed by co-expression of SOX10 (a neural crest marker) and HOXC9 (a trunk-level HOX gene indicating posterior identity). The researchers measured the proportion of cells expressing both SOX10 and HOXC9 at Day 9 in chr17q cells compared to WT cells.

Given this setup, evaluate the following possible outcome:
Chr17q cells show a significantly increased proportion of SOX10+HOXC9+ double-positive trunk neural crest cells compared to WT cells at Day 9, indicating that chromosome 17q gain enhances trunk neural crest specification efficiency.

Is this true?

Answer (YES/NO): NO